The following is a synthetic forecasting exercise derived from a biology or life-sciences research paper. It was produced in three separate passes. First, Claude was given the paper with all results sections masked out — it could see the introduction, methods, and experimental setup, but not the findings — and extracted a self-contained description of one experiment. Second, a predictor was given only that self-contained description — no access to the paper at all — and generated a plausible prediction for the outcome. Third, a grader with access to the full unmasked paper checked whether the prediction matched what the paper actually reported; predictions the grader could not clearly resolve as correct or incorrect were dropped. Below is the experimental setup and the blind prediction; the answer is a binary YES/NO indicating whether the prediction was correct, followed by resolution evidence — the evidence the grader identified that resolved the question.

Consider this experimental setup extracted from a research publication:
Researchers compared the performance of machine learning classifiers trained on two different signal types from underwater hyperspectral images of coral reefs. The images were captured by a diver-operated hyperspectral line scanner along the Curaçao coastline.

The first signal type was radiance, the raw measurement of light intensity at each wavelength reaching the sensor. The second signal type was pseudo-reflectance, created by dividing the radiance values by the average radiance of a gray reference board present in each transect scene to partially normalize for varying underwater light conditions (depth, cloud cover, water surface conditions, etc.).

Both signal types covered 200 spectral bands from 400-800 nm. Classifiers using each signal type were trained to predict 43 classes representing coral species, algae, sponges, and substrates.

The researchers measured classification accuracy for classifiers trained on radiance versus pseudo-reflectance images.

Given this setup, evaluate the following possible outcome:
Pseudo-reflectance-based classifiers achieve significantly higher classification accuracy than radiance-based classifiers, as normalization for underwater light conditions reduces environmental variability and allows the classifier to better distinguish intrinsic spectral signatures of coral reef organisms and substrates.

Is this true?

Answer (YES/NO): NO